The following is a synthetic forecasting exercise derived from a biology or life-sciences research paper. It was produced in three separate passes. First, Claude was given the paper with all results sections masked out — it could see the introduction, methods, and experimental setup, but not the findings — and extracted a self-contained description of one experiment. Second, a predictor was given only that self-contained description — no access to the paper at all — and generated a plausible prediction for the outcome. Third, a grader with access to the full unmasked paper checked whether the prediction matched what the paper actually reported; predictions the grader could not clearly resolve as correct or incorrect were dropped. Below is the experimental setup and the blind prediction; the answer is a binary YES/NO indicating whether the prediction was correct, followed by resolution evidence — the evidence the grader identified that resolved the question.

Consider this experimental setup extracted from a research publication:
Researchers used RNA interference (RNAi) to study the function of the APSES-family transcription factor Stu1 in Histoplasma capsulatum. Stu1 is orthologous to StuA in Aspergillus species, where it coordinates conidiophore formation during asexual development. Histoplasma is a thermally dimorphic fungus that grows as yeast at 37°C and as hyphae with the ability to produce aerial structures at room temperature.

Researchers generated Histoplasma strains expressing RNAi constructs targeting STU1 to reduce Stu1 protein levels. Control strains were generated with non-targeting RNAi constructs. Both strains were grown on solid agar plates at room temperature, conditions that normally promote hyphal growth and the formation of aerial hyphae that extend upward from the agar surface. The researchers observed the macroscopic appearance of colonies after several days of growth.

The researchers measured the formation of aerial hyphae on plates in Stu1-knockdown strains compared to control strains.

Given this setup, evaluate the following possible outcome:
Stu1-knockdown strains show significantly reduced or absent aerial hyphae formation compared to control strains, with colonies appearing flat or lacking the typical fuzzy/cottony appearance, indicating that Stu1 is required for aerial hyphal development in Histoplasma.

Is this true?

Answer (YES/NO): YES